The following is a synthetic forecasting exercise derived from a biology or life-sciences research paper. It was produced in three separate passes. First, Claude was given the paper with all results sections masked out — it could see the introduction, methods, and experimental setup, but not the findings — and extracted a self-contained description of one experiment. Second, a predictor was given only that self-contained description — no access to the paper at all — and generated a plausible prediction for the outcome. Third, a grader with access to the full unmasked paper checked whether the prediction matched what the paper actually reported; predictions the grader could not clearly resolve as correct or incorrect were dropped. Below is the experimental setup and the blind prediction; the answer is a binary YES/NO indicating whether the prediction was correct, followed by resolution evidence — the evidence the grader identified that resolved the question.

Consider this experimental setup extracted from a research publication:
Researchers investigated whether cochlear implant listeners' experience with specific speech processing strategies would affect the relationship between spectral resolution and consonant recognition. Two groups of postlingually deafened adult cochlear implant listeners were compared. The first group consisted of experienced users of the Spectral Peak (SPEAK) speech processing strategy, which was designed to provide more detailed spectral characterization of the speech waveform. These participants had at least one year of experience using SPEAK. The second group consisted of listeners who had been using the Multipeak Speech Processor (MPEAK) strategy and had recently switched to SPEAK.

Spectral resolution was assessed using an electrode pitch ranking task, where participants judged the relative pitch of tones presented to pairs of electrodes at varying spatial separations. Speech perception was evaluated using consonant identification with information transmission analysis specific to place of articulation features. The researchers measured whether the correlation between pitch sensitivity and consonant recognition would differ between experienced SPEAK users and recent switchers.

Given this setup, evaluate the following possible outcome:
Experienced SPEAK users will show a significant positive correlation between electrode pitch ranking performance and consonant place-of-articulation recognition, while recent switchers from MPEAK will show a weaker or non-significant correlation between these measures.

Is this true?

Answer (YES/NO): YES